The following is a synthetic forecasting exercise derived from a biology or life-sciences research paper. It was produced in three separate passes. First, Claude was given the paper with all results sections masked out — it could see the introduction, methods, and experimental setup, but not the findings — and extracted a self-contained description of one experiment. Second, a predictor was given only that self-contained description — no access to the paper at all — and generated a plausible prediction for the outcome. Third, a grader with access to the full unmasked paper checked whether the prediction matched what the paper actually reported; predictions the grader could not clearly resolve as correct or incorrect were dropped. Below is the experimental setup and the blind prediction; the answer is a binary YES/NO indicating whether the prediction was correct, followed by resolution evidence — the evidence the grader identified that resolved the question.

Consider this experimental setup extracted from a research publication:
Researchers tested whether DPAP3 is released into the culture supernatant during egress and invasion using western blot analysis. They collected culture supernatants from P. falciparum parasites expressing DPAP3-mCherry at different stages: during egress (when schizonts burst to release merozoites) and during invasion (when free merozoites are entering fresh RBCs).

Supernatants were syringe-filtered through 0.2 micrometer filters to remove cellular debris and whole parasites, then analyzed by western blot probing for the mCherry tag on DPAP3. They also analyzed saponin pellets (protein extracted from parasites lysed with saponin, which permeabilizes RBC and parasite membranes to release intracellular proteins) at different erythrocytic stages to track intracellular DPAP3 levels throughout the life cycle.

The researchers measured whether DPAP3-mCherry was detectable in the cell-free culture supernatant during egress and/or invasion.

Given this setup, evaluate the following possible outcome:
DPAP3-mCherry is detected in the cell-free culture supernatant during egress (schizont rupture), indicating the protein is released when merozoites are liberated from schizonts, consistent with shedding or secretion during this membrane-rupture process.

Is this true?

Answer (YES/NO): YES